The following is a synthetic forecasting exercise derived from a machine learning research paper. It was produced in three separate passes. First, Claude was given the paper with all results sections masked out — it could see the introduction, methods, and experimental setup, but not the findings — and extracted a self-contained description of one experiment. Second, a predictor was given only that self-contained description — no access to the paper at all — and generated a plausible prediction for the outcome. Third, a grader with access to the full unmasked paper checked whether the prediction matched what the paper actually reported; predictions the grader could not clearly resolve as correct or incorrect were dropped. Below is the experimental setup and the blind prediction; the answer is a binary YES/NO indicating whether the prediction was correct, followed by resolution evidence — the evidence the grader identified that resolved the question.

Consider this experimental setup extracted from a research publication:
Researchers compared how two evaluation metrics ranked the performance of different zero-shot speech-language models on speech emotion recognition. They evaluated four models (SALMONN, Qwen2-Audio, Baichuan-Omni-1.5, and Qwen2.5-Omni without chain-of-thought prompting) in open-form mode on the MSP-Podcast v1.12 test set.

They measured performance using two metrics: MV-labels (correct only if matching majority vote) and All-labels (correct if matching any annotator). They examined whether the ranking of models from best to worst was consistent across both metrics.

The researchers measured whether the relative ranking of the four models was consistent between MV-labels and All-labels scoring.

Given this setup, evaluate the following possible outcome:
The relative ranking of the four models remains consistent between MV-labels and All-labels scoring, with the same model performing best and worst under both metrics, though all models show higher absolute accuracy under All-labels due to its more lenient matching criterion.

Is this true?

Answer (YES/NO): YES